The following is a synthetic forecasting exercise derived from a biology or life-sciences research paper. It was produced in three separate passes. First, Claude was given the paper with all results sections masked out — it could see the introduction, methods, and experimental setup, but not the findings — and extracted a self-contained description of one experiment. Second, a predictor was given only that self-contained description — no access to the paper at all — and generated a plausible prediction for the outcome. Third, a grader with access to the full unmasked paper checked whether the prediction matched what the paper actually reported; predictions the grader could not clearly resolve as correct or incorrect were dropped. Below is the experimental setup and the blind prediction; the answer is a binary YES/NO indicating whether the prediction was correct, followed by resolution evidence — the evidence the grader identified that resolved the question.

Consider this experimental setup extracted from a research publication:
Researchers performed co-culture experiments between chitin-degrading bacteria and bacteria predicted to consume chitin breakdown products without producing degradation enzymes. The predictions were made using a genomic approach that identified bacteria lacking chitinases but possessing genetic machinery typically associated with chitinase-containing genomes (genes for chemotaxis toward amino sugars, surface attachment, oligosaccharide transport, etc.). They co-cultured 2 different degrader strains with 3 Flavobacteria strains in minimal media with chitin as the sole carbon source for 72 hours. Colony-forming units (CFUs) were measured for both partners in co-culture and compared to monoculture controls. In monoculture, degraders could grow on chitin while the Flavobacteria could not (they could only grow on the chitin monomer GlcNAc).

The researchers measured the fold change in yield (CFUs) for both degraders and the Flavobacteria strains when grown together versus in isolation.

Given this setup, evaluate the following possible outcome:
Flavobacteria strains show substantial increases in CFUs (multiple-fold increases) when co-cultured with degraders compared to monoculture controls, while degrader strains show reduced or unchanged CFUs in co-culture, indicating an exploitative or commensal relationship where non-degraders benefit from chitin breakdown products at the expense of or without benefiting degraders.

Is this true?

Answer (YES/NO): YES